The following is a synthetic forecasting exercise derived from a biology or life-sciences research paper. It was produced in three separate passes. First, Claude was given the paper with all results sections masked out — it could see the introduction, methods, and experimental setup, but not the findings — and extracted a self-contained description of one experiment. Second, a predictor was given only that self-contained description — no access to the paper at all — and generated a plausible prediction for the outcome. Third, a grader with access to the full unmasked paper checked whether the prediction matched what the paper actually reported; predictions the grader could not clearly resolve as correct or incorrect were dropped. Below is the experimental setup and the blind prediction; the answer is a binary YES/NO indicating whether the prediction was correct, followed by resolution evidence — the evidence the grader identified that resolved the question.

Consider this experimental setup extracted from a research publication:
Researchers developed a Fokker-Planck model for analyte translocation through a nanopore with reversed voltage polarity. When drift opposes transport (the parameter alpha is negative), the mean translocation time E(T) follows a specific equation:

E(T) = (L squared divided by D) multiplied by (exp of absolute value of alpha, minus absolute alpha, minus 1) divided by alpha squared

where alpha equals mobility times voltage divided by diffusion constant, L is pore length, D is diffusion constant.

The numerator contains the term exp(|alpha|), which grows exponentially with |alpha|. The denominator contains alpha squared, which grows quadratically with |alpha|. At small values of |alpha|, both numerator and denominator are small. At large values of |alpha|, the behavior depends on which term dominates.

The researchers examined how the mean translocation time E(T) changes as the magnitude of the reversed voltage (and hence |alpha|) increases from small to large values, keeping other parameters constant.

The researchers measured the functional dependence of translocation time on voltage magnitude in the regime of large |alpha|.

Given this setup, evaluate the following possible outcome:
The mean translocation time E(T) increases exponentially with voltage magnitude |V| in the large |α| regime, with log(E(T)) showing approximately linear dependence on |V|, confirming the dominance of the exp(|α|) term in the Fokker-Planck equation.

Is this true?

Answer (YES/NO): YES